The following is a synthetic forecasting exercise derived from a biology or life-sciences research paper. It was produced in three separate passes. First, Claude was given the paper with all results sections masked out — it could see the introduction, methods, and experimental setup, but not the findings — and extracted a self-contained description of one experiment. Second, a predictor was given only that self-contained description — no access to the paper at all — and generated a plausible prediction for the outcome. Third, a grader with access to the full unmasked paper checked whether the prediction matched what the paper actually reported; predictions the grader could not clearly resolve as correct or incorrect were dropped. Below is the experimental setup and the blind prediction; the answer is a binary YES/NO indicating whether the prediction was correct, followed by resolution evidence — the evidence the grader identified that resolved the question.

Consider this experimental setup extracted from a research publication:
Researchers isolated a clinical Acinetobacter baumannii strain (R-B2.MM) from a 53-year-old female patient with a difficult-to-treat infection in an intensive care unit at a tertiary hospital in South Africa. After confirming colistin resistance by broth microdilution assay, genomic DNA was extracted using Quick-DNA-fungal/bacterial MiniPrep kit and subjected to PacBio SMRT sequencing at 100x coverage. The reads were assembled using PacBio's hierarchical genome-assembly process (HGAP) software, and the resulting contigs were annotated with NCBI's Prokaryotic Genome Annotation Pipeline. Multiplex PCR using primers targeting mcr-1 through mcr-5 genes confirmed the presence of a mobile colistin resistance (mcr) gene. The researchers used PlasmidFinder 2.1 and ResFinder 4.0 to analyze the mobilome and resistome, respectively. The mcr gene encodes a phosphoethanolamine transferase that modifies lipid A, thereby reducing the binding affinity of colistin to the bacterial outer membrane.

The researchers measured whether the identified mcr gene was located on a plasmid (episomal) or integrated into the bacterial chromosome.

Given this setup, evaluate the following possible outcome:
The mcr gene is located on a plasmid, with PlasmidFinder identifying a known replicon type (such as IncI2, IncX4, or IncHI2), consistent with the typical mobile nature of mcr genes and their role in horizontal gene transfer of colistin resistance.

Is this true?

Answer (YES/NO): NO